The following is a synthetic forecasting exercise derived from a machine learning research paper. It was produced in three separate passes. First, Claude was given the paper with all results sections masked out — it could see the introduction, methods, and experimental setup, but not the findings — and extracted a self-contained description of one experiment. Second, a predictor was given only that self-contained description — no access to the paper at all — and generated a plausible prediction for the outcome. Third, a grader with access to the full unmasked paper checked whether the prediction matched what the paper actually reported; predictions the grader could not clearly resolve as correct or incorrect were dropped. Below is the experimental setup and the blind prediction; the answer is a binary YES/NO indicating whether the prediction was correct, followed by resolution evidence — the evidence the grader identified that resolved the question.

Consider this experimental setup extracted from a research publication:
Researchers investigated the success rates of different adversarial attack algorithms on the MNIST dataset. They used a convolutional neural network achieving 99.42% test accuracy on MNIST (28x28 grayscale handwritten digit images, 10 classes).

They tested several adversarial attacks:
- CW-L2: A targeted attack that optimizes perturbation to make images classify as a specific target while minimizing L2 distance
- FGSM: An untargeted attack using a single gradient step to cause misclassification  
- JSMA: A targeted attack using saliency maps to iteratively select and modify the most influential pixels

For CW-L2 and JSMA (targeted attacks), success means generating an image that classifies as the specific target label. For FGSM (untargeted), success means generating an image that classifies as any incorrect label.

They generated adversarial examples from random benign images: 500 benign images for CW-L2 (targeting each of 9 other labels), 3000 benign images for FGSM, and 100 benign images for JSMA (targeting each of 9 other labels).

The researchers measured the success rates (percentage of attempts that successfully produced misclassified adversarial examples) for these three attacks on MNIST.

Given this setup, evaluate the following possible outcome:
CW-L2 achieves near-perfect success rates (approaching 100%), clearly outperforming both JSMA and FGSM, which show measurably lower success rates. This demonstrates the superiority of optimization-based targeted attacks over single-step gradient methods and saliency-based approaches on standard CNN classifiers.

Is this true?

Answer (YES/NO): YES